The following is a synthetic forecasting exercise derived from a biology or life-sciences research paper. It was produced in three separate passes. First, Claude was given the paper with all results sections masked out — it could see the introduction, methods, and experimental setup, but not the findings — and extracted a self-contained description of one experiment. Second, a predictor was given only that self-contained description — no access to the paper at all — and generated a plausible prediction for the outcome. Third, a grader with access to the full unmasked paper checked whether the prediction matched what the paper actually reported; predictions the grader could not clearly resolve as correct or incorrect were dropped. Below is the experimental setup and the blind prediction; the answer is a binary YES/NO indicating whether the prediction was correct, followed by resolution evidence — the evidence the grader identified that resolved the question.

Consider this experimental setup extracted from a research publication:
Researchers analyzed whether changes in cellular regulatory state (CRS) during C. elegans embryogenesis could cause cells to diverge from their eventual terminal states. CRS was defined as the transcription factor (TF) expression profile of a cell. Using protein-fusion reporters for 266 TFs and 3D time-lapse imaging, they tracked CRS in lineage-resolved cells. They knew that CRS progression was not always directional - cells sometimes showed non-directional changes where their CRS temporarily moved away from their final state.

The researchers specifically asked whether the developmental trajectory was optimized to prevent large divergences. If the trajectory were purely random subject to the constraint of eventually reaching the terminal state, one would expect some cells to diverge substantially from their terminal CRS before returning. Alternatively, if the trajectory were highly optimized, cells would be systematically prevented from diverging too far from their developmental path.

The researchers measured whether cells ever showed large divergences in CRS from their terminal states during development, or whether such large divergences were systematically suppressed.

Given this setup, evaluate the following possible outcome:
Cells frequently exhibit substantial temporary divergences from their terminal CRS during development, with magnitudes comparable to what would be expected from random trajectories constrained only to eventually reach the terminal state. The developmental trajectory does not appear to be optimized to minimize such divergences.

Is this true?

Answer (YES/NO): NO